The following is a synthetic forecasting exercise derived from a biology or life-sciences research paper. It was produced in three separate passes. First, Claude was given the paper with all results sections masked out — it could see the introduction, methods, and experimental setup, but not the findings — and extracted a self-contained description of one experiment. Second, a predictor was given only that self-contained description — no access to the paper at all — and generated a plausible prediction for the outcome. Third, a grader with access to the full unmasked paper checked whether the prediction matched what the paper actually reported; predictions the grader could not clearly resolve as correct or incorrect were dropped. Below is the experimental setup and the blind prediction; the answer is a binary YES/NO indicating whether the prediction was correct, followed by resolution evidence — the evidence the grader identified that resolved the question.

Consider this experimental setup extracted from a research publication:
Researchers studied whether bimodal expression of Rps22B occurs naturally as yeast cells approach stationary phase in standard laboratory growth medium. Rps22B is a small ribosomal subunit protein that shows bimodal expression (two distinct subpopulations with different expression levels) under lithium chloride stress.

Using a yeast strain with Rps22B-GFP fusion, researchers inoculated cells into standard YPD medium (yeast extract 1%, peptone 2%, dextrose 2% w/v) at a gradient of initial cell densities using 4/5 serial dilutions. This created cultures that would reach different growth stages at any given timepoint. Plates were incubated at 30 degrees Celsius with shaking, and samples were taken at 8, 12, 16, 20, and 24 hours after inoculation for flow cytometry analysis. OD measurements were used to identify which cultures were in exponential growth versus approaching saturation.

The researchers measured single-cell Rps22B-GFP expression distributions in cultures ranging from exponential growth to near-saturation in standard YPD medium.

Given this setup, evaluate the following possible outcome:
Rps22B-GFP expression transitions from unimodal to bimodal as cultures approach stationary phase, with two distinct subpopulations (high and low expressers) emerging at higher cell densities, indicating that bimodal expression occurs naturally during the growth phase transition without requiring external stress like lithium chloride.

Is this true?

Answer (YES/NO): NO